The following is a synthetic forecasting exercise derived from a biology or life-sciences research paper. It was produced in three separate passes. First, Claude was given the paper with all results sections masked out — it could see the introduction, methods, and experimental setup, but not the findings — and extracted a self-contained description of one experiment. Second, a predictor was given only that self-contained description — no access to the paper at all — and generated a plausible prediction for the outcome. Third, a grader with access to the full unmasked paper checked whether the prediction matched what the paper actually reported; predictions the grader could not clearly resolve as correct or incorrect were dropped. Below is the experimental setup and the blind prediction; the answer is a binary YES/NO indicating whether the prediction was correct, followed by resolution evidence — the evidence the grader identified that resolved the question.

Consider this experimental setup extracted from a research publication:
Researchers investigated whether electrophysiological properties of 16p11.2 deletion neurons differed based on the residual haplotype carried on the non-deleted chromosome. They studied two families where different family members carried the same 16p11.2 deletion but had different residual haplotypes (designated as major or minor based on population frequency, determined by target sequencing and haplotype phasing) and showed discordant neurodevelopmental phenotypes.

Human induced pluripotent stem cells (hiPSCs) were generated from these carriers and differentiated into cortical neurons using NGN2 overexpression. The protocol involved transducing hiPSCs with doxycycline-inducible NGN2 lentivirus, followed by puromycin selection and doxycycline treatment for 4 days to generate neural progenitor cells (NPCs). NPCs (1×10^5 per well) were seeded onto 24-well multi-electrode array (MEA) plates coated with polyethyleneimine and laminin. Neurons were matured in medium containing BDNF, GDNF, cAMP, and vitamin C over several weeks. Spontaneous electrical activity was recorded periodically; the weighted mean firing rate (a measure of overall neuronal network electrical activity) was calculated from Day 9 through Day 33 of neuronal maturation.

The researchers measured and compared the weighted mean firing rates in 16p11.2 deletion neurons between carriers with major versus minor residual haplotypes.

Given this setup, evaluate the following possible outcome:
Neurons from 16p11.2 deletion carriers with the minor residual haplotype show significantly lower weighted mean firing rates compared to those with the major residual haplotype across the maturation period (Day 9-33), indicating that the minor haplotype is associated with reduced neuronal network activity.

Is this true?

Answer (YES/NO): NO